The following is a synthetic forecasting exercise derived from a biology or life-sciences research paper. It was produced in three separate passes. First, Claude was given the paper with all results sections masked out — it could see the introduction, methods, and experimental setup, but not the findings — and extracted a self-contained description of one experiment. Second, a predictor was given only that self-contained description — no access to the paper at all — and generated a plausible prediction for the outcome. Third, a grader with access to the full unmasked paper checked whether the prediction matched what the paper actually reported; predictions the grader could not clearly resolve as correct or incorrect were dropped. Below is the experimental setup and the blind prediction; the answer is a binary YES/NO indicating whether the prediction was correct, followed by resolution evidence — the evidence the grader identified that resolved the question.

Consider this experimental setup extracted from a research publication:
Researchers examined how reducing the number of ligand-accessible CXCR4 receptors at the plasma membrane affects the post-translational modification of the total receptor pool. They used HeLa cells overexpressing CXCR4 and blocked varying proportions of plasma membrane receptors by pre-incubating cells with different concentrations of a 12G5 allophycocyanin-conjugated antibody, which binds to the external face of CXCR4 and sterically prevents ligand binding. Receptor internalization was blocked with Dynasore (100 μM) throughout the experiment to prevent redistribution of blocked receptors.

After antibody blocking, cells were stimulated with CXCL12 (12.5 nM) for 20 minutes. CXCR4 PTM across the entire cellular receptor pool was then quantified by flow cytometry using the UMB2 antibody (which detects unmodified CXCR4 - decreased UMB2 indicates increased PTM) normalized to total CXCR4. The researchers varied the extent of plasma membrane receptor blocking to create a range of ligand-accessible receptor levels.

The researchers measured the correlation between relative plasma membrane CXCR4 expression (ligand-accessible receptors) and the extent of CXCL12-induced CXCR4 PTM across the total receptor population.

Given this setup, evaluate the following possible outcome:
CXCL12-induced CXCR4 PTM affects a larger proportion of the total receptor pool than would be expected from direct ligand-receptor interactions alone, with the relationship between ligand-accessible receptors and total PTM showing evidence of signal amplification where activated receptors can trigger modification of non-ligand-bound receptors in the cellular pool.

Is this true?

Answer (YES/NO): YES